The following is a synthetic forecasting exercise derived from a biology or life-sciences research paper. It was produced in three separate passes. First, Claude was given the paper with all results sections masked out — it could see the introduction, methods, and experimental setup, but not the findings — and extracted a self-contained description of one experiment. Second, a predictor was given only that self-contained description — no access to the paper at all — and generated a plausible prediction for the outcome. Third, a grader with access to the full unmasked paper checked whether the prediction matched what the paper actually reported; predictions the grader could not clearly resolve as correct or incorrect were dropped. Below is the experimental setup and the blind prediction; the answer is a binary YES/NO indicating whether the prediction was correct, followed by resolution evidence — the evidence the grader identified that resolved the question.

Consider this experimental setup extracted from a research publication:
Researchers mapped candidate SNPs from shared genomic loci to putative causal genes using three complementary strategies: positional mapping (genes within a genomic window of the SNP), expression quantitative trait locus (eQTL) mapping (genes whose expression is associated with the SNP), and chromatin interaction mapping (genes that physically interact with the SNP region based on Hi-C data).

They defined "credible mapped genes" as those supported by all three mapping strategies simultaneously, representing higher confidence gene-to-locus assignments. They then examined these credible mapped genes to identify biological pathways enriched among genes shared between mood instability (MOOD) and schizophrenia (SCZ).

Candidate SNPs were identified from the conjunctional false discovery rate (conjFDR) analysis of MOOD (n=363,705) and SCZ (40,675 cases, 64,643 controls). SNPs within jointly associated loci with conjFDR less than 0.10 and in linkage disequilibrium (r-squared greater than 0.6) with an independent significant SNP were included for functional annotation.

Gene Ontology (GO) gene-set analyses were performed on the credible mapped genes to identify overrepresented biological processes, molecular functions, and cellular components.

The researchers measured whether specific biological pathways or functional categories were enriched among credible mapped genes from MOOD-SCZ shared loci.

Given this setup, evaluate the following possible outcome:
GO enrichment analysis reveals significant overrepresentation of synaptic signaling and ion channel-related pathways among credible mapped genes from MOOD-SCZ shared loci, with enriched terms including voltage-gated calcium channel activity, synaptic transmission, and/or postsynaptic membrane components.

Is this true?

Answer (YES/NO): NO